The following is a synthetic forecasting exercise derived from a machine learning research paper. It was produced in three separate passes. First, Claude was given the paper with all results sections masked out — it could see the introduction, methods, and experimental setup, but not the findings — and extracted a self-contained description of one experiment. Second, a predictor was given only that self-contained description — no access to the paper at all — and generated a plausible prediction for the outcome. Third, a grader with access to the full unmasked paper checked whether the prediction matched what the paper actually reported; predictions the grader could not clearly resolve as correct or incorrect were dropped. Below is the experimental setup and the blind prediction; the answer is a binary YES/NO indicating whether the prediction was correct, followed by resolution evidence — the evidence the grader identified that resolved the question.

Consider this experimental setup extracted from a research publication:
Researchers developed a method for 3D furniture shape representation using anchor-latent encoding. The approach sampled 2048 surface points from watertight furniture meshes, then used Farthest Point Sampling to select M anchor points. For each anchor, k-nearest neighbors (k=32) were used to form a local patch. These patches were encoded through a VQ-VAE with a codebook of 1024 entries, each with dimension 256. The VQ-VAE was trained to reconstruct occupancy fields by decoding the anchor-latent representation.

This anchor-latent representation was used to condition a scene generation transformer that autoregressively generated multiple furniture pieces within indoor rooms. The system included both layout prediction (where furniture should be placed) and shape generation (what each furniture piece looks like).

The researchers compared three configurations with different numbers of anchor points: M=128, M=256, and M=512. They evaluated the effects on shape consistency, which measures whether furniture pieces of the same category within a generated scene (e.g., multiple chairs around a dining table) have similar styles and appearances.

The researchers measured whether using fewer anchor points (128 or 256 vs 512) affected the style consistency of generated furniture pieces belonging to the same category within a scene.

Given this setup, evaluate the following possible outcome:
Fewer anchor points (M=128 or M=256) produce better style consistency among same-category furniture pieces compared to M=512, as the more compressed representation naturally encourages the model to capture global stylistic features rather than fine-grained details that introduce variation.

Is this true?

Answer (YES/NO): NO